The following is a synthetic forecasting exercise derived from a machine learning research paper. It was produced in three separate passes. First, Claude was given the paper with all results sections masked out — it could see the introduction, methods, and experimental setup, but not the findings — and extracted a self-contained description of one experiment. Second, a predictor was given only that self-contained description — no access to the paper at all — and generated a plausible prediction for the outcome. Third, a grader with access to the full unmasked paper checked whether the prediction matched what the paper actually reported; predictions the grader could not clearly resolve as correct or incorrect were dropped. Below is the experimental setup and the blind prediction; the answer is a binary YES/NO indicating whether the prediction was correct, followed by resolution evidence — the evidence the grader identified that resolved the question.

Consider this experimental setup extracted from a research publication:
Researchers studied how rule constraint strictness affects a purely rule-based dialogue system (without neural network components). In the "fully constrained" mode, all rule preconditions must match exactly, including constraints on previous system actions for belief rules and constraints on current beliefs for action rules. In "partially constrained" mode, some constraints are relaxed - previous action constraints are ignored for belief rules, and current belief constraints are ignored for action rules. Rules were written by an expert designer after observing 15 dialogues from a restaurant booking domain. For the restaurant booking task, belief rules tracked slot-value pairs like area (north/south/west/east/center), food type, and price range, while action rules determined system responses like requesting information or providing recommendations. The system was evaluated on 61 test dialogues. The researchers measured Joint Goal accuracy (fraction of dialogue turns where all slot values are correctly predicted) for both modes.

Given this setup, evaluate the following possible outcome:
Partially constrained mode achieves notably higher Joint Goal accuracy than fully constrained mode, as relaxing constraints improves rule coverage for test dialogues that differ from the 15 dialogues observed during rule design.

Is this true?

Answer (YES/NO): YES